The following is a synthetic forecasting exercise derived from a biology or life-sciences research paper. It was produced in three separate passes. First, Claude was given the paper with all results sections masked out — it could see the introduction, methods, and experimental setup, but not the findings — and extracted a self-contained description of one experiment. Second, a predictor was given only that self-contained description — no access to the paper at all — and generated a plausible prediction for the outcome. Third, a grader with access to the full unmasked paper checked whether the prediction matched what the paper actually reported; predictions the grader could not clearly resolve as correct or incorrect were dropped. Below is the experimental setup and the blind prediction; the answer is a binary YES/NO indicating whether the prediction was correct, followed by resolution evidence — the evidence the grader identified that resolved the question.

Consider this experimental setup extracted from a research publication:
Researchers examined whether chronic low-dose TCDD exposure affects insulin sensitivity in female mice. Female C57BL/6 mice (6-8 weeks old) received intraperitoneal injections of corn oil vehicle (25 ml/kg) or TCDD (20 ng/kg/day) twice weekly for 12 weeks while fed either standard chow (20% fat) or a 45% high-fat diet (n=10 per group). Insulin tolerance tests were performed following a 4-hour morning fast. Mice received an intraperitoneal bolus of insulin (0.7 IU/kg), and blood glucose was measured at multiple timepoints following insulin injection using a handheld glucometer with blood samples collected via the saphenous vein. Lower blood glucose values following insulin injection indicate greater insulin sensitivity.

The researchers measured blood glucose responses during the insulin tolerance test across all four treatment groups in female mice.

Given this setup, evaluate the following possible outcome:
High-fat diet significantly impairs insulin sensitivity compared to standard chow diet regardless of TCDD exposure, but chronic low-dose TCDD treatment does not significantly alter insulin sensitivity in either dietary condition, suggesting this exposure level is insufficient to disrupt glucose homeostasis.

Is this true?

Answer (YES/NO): NO